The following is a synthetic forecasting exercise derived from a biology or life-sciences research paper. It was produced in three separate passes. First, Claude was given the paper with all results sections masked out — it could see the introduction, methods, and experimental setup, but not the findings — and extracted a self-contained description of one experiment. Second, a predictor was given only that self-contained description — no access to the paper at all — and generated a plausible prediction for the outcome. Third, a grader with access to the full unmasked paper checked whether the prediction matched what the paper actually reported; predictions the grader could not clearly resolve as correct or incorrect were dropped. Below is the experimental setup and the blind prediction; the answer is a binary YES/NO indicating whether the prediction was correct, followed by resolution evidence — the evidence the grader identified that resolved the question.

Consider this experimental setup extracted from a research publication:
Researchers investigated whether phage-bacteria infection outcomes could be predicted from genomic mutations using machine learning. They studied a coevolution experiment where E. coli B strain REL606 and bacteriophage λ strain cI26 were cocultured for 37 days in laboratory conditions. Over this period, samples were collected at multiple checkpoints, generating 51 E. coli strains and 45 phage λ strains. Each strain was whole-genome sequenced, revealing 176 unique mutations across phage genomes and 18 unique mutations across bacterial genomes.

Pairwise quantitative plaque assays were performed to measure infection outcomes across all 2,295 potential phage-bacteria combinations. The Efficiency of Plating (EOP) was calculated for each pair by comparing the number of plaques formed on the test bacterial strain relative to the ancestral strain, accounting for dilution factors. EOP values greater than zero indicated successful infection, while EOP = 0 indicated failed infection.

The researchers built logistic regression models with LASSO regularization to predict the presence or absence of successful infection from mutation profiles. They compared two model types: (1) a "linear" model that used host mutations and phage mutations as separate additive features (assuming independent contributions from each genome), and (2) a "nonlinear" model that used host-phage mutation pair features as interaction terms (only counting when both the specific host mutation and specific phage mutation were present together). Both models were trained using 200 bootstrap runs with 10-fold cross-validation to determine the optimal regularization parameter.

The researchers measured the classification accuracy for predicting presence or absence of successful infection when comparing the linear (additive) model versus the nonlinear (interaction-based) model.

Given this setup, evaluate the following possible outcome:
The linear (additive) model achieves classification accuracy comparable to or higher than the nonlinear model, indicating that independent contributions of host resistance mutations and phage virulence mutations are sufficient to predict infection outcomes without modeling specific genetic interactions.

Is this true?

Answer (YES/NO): YES